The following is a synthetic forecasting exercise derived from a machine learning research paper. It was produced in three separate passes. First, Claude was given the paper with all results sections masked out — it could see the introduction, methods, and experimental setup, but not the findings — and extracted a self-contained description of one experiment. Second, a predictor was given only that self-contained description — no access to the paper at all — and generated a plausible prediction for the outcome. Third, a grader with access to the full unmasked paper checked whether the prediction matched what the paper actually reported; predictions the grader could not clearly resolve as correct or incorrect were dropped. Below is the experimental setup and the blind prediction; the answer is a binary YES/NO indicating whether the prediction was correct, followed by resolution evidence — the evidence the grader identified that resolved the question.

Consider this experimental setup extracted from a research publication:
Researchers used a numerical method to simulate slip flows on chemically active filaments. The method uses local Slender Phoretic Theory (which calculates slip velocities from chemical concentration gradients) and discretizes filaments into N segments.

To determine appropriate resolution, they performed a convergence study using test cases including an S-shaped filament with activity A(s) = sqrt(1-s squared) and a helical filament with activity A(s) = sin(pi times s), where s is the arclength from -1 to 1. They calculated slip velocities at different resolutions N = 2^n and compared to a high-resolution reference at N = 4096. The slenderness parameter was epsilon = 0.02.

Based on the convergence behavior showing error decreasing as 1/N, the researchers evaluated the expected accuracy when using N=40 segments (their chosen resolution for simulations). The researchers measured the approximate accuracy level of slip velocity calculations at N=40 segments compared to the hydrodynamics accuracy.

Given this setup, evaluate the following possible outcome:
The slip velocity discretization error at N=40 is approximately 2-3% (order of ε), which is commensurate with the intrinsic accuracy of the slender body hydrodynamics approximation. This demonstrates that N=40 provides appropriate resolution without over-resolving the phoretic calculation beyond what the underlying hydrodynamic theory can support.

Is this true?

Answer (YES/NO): NO